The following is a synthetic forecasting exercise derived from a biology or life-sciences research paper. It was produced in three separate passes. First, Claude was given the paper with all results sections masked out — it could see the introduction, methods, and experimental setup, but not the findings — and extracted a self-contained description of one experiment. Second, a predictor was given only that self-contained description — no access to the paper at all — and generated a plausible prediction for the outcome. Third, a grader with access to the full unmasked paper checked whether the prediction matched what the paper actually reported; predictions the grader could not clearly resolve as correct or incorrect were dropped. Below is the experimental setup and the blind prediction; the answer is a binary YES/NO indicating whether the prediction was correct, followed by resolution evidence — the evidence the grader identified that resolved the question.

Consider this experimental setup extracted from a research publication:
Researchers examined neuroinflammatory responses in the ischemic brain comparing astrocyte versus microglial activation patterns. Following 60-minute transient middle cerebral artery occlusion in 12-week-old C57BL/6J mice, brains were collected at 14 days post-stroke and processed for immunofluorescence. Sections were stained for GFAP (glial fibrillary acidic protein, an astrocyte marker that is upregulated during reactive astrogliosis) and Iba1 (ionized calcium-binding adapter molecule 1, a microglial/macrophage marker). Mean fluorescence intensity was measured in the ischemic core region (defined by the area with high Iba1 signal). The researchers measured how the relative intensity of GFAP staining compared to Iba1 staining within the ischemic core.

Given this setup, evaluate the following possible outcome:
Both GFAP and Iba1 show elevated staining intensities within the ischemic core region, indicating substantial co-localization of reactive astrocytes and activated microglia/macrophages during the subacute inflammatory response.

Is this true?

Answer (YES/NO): YES